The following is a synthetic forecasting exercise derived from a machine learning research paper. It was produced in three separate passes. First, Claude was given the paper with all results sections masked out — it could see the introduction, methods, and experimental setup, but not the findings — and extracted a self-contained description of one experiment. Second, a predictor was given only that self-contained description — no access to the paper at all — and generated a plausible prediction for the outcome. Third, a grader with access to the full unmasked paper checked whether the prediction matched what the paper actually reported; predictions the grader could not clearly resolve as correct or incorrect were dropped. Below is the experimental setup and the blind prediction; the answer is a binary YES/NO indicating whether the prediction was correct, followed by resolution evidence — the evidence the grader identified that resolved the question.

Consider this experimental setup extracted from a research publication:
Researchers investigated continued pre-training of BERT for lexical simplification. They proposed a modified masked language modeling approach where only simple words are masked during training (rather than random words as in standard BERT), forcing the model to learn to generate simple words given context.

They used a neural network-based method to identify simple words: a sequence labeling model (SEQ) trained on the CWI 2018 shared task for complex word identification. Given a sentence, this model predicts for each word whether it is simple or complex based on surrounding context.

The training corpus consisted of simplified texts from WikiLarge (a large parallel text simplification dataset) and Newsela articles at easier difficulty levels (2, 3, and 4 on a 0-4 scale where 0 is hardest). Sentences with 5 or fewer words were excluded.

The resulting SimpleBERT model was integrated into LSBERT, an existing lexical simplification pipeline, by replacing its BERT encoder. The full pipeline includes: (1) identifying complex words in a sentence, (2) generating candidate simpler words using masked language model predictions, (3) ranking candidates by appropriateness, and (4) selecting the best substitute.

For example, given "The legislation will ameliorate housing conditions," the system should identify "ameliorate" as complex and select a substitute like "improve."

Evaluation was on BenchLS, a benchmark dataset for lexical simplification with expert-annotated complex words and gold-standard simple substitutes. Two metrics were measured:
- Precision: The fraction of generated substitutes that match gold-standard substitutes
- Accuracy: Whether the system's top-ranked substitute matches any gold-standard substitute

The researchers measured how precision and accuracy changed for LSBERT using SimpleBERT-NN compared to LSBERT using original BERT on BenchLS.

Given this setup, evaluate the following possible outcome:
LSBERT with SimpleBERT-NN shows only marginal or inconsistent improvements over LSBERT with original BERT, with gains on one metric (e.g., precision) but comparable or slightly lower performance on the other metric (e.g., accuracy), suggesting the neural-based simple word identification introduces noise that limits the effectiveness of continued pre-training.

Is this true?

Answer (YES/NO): NO